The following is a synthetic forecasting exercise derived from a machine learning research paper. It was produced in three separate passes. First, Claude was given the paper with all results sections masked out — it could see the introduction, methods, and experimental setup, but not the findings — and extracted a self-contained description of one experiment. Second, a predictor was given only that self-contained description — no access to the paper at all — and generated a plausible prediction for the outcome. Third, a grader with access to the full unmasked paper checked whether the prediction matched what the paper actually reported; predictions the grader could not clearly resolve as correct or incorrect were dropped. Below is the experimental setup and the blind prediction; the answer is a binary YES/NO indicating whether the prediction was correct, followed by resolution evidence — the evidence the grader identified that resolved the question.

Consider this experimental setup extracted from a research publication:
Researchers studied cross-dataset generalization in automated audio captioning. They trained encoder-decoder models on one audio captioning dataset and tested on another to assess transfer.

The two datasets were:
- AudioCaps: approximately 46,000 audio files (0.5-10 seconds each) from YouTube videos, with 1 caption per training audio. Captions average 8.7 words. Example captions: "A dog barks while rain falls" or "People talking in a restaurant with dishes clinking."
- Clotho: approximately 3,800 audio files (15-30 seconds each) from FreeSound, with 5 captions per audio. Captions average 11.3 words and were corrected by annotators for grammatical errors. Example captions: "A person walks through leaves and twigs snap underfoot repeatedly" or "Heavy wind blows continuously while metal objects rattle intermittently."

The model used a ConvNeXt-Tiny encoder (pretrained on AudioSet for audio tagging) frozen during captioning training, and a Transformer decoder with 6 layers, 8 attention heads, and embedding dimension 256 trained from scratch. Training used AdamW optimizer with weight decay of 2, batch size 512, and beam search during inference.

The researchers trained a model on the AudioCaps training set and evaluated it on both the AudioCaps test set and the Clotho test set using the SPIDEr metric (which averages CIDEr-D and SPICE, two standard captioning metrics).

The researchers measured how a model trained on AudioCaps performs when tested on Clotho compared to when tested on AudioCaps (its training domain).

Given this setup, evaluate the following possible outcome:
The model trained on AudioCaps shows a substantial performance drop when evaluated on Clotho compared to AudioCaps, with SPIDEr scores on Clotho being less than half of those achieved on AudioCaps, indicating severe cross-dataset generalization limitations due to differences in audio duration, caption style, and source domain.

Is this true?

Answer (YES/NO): YES